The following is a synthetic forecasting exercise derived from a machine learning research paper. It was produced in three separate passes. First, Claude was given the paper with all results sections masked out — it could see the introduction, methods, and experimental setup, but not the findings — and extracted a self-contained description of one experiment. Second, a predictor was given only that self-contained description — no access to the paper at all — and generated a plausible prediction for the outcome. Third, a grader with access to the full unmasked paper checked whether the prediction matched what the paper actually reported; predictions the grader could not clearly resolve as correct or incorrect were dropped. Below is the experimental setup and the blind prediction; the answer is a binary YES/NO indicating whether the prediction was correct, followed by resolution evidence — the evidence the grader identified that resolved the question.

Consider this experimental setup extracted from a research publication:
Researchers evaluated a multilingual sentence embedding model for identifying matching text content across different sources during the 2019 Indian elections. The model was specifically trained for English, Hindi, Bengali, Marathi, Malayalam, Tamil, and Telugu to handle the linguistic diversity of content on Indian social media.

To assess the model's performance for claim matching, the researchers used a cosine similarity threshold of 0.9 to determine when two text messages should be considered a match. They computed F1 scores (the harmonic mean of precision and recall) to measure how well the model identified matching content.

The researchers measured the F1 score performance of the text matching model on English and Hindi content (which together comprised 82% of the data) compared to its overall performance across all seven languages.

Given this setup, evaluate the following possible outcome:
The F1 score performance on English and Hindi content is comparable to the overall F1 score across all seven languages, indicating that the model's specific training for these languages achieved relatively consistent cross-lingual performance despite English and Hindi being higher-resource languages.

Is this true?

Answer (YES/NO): NO